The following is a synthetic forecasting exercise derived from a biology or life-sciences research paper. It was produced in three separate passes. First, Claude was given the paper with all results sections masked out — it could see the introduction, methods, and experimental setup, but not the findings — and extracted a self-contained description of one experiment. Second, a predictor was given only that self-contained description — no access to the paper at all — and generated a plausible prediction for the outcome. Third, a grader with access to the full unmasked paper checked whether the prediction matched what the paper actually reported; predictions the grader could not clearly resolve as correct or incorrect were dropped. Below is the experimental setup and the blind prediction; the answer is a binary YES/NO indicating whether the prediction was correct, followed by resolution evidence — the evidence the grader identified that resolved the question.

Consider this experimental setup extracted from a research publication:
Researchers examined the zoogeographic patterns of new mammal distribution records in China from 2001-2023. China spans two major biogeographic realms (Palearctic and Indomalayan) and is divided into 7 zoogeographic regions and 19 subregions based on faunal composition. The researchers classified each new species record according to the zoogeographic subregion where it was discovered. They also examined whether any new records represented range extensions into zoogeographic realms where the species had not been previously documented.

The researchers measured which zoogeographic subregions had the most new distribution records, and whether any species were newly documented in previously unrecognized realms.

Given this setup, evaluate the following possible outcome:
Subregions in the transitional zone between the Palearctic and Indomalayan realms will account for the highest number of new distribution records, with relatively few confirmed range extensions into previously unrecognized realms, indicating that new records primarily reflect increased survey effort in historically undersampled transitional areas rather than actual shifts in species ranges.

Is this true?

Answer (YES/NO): NO